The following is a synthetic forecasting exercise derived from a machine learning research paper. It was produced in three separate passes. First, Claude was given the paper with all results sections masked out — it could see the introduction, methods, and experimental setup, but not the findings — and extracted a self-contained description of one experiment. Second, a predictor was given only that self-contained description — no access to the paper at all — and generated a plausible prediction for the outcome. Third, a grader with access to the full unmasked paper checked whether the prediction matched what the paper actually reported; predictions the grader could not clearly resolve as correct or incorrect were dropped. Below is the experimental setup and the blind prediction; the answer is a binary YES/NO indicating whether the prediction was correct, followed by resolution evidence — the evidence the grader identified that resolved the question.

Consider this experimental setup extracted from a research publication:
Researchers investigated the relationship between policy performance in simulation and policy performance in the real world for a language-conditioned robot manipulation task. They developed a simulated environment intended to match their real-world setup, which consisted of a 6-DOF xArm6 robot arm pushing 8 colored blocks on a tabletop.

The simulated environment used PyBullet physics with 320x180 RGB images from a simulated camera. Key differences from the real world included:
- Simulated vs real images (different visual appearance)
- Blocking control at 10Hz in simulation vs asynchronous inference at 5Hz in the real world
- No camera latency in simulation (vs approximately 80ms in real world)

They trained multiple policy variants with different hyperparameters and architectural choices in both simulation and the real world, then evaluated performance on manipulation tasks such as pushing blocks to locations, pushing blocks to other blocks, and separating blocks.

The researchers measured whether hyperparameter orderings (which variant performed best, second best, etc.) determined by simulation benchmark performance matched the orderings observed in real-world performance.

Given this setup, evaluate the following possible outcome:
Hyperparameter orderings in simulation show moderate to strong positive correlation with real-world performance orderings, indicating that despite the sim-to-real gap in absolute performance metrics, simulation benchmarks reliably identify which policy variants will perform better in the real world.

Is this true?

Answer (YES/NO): YES